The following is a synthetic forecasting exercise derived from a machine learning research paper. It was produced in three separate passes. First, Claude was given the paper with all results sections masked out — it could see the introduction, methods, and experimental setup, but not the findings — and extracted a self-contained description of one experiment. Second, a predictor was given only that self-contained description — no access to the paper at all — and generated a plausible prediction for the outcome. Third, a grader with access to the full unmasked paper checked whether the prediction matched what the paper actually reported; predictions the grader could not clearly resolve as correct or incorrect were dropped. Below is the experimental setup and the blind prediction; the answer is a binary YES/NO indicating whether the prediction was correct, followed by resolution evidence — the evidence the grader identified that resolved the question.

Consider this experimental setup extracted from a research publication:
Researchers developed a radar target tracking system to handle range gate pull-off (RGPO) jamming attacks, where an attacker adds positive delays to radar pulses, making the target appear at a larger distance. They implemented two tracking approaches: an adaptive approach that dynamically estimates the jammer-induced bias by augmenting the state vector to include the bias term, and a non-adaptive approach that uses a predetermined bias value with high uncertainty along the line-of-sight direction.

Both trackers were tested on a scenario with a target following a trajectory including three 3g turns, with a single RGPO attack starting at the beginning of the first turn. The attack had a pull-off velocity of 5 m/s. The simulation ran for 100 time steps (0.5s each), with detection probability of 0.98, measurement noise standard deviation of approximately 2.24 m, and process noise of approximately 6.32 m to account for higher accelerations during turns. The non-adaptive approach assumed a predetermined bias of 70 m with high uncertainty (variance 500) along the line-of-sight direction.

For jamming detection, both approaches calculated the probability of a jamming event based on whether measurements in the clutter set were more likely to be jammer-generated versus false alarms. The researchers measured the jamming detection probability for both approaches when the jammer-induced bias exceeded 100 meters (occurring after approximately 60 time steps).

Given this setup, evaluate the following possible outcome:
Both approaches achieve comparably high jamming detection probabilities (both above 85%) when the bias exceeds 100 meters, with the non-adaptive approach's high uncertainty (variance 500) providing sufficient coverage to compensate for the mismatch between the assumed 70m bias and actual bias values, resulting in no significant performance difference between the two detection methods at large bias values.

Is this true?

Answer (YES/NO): NO